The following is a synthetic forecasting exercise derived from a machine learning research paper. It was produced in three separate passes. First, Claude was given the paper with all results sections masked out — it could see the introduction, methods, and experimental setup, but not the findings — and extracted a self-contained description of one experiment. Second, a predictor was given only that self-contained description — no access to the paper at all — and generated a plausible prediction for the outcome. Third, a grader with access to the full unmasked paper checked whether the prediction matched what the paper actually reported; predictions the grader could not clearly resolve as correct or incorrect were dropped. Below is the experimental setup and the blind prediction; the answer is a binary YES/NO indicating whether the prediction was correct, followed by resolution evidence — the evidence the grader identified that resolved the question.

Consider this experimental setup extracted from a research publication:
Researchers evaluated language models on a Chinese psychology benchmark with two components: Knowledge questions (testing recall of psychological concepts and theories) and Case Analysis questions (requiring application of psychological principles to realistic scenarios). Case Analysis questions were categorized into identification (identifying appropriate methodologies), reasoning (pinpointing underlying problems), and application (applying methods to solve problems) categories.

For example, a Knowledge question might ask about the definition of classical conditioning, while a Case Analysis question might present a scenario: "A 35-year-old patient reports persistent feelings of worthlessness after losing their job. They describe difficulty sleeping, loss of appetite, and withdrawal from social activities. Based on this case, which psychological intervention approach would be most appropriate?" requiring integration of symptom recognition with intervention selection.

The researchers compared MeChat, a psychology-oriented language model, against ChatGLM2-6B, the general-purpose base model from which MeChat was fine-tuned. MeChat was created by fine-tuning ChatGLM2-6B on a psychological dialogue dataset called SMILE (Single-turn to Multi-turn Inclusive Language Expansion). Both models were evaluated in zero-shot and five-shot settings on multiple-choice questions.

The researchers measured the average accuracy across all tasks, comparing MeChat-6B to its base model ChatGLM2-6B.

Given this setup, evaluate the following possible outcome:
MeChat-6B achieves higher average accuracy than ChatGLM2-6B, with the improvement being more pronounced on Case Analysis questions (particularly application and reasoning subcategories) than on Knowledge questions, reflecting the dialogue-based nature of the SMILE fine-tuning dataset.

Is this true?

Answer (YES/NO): NO